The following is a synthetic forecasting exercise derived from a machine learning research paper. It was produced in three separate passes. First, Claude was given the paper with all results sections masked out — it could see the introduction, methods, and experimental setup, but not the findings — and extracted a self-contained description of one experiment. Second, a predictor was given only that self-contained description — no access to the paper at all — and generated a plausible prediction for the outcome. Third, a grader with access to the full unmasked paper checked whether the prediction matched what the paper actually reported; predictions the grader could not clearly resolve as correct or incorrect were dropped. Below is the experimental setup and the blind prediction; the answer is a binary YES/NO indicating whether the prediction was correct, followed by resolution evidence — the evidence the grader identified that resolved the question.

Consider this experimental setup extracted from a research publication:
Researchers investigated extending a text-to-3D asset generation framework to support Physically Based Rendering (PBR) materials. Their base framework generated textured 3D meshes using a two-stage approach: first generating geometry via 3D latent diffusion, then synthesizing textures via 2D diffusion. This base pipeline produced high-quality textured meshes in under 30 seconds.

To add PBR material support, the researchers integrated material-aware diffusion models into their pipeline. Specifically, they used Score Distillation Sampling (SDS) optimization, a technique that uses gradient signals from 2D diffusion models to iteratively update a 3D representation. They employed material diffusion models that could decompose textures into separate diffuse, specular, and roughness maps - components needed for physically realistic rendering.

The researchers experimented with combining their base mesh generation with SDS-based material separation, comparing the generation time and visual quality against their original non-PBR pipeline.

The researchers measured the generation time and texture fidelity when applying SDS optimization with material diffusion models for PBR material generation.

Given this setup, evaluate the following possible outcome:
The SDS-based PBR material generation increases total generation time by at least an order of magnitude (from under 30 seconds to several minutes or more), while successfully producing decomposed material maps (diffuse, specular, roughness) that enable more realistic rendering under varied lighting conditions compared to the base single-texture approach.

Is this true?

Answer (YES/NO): NO